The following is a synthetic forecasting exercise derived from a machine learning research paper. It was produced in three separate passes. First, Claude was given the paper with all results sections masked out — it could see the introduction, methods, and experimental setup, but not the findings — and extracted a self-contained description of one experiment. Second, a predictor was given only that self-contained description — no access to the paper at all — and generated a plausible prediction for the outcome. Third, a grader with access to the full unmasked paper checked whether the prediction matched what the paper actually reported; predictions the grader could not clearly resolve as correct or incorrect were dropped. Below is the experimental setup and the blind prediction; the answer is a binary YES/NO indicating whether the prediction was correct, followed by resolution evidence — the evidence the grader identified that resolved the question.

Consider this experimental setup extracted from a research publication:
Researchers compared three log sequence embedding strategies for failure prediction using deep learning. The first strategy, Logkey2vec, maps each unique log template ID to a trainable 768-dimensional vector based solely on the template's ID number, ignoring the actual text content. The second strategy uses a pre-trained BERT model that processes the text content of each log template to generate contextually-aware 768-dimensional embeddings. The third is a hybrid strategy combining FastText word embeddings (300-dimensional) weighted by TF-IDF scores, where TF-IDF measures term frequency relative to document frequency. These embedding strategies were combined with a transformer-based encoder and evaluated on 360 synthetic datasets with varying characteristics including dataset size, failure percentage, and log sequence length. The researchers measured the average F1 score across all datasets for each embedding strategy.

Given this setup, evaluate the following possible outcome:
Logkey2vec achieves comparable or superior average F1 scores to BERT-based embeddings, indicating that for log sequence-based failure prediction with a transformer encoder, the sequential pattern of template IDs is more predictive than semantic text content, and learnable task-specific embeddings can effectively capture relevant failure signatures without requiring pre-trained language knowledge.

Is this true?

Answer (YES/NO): NO